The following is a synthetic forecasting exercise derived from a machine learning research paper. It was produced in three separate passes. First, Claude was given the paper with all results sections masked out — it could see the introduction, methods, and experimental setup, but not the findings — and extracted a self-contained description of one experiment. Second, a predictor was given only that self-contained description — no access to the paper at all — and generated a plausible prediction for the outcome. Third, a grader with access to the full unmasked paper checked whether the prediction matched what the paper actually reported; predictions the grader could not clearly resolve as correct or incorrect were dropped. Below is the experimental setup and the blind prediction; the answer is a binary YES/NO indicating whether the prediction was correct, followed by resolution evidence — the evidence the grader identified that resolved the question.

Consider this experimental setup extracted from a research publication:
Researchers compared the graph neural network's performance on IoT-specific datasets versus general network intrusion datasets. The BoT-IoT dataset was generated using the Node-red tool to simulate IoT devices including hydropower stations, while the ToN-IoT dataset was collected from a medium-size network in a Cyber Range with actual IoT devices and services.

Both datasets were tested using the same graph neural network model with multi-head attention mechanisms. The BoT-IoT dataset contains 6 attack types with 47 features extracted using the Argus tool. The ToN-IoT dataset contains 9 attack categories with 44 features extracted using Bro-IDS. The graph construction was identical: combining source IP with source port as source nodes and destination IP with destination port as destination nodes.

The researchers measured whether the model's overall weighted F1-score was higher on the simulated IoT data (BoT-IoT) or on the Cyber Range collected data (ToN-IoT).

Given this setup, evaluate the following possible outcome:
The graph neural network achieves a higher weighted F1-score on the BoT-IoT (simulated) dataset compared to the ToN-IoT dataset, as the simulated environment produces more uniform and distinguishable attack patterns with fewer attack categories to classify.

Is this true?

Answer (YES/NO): YES